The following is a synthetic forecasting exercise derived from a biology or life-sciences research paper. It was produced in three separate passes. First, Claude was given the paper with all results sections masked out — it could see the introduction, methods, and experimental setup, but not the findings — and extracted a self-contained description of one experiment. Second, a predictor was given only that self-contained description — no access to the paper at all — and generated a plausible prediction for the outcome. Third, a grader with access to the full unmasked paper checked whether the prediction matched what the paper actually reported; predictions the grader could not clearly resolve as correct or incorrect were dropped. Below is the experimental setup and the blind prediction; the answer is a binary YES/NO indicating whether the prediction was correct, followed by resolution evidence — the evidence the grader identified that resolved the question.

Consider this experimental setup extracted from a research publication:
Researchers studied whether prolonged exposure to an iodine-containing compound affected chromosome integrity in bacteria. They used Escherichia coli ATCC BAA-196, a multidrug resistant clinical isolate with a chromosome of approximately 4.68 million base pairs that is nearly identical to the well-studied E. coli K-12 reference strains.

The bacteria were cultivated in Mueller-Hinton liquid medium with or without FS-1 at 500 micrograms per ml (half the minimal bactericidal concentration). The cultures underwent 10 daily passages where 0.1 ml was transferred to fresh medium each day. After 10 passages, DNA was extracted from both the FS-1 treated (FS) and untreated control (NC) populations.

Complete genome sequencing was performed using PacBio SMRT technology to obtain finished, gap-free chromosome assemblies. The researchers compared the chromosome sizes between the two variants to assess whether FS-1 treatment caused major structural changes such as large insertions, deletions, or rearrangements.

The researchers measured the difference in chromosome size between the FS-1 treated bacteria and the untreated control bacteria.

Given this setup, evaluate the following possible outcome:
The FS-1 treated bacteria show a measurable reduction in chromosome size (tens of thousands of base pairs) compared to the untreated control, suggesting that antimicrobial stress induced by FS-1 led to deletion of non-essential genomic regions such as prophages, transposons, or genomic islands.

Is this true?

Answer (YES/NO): NO